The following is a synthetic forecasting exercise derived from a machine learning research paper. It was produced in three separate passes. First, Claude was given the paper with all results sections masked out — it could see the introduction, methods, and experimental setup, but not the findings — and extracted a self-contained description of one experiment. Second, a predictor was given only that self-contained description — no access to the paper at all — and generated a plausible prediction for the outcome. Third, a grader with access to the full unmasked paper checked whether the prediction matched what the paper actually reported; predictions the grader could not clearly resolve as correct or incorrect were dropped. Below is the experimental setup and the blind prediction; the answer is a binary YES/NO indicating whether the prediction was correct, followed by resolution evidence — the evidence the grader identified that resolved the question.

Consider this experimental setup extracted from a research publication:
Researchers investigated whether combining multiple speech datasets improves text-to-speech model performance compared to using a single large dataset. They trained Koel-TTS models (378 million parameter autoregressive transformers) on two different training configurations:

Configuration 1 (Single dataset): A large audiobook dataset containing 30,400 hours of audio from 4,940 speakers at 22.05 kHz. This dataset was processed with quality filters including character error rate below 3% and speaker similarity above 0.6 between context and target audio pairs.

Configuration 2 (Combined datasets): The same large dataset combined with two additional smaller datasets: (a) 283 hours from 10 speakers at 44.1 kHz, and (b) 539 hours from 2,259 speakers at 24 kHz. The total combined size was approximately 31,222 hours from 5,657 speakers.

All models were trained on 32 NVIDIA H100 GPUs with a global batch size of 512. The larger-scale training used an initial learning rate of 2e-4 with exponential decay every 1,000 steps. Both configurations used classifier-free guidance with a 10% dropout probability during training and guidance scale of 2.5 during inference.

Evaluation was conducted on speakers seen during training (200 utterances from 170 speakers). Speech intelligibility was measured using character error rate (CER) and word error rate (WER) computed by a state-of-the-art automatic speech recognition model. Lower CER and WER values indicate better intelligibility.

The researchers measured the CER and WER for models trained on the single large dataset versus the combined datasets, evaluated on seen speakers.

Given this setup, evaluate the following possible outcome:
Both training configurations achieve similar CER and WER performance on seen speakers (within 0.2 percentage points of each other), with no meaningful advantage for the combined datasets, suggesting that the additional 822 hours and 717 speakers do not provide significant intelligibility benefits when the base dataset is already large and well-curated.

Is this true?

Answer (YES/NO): NO